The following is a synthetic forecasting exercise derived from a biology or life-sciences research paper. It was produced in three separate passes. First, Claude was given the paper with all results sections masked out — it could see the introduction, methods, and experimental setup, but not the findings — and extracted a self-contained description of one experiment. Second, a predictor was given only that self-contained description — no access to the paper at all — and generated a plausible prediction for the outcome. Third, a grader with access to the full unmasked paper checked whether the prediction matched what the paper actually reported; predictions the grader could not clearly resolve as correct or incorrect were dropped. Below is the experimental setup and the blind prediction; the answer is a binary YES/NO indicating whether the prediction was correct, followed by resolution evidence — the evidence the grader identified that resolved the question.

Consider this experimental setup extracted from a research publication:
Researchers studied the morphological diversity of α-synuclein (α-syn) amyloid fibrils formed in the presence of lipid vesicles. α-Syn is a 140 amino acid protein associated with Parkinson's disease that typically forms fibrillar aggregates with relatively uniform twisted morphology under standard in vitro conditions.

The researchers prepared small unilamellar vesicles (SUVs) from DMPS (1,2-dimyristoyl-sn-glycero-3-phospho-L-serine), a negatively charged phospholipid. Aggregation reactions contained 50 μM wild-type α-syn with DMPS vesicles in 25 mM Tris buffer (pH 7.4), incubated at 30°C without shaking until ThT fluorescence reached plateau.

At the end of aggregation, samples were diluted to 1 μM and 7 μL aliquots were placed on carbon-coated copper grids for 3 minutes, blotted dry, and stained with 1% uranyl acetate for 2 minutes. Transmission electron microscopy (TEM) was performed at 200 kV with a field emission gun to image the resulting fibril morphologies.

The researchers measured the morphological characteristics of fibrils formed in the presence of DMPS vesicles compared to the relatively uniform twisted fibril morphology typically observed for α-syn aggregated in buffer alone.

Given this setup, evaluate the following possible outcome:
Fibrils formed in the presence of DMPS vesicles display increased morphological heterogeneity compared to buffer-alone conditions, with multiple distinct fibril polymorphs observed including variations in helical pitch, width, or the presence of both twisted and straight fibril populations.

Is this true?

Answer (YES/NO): YES